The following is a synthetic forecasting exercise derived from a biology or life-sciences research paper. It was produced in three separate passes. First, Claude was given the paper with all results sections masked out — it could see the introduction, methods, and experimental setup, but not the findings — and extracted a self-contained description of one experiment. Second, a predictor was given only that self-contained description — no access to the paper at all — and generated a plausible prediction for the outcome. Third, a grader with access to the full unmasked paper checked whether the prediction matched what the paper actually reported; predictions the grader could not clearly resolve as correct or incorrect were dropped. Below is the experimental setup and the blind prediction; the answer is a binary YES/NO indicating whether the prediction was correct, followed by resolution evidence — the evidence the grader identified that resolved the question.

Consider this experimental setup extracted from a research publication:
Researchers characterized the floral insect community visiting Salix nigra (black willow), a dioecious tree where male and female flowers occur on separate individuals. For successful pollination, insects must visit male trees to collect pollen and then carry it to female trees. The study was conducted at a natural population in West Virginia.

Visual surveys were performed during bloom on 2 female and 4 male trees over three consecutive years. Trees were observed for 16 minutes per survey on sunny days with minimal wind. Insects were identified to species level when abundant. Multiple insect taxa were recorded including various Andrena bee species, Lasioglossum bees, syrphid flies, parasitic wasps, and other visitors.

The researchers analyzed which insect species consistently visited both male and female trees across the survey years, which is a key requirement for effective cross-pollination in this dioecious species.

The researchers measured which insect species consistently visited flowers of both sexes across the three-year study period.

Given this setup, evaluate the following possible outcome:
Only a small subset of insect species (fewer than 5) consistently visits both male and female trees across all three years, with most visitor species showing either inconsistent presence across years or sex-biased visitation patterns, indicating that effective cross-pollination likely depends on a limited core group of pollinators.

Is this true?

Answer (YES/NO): YES